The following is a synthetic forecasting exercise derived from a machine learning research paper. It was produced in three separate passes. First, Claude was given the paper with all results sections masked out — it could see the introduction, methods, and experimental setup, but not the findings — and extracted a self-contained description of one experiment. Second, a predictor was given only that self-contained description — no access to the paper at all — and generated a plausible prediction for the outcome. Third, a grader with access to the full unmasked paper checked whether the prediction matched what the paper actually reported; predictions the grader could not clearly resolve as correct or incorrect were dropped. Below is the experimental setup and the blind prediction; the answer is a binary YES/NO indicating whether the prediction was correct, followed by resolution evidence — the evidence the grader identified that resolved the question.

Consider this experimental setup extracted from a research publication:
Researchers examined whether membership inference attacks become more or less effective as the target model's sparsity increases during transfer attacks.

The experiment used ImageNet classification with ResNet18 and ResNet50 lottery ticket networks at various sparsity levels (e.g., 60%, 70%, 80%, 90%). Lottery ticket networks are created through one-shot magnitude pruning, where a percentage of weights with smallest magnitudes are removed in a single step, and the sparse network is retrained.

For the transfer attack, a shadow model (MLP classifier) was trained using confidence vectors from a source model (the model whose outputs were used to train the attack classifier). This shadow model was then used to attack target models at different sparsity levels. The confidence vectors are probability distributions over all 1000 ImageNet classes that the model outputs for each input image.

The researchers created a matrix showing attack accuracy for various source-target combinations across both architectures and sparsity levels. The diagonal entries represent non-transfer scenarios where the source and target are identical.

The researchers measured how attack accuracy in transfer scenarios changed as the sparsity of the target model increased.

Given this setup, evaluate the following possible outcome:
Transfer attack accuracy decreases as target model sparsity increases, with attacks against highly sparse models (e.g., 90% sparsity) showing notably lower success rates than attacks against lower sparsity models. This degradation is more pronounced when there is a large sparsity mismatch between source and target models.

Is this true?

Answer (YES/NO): NO